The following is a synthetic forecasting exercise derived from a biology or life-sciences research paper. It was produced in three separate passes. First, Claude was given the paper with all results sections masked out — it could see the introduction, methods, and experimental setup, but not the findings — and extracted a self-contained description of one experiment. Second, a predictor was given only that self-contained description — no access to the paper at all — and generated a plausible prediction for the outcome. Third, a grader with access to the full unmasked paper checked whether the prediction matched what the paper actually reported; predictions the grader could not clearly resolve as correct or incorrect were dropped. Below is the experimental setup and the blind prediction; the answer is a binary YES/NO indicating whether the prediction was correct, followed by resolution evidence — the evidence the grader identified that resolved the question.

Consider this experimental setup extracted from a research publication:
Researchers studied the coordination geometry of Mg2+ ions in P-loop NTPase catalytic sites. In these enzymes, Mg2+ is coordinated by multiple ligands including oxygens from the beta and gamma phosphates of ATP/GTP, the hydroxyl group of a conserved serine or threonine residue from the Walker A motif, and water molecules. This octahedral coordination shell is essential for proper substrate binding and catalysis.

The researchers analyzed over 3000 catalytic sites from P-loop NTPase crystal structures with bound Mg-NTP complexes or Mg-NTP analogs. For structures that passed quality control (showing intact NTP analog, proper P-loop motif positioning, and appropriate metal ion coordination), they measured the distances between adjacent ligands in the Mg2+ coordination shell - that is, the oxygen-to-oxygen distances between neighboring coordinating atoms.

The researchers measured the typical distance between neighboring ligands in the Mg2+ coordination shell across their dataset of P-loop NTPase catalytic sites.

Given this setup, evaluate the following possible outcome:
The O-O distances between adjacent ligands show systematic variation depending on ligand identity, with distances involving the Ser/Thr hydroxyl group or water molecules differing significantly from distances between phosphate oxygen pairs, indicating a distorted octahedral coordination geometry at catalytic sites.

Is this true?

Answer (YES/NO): NO